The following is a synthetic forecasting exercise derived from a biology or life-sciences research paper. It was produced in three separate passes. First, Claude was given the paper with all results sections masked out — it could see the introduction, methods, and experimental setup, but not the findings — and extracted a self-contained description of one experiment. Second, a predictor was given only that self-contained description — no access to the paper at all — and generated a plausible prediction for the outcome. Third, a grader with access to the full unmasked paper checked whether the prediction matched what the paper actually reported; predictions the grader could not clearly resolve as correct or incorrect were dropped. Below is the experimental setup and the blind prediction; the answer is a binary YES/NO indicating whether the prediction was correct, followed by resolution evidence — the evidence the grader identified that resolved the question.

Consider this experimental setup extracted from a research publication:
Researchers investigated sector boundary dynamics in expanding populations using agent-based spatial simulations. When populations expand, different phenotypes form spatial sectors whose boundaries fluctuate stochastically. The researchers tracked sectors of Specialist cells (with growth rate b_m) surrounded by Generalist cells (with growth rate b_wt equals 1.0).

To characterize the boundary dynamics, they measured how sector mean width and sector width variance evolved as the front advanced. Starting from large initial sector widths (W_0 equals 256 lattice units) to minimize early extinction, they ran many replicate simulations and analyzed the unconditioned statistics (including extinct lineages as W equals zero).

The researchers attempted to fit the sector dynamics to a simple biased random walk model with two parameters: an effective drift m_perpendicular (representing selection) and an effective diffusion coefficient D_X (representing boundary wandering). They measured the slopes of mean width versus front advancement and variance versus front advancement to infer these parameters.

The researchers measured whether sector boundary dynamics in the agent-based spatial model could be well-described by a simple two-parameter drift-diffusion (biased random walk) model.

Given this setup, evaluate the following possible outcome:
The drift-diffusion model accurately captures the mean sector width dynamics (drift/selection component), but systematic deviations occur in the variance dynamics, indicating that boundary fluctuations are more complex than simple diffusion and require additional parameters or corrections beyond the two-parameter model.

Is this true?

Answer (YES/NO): NO